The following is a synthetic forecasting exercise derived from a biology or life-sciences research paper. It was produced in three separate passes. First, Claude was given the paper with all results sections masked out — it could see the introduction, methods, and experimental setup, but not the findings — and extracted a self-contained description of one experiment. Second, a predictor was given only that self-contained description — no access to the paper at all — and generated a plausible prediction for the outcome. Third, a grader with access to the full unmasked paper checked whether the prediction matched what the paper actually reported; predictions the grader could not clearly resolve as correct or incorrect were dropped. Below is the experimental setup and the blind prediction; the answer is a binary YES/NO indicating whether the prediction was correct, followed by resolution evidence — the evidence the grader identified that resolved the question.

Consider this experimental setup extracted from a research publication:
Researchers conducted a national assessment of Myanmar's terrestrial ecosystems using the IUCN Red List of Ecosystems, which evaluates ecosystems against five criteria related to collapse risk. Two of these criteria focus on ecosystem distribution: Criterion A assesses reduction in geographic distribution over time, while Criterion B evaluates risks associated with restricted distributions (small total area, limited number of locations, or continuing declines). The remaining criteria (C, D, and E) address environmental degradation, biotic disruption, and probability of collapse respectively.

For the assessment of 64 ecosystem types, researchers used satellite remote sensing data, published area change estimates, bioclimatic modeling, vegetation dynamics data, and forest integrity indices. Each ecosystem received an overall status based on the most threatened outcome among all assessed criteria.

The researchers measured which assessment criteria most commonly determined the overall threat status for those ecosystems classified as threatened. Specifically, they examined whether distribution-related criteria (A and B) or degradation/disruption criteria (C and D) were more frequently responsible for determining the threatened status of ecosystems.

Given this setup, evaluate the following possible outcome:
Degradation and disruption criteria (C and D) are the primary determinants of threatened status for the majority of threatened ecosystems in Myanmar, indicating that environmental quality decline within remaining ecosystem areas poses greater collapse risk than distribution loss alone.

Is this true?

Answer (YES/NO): NO